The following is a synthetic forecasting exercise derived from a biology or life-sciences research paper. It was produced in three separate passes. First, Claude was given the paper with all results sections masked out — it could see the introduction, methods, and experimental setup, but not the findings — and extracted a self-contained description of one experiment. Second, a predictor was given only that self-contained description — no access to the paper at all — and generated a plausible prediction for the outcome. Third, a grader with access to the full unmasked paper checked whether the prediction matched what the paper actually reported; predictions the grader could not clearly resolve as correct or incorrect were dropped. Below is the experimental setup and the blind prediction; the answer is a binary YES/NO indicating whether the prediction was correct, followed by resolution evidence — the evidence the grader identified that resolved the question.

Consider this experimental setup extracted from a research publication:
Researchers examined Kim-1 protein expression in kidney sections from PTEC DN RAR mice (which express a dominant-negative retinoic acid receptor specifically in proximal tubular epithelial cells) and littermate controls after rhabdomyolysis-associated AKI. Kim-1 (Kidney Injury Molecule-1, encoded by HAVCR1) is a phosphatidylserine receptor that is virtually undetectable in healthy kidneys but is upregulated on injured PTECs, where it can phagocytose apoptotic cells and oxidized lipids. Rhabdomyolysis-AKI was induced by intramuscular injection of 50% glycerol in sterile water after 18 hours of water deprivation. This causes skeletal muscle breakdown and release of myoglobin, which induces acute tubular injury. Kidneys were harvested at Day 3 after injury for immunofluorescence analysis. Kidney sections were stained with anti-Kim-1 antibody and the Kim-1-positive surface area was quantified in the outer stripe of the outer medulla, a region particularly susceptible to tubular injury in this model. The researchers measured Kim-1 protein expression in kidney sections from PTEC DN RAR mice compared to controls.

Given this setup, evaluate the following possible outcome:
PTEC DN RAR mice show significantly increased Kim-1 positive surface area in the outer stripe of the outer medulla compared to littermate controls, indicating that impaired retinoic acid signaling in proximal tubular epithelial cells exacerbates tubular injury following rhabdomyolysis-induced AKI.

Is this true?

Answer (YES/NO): NO